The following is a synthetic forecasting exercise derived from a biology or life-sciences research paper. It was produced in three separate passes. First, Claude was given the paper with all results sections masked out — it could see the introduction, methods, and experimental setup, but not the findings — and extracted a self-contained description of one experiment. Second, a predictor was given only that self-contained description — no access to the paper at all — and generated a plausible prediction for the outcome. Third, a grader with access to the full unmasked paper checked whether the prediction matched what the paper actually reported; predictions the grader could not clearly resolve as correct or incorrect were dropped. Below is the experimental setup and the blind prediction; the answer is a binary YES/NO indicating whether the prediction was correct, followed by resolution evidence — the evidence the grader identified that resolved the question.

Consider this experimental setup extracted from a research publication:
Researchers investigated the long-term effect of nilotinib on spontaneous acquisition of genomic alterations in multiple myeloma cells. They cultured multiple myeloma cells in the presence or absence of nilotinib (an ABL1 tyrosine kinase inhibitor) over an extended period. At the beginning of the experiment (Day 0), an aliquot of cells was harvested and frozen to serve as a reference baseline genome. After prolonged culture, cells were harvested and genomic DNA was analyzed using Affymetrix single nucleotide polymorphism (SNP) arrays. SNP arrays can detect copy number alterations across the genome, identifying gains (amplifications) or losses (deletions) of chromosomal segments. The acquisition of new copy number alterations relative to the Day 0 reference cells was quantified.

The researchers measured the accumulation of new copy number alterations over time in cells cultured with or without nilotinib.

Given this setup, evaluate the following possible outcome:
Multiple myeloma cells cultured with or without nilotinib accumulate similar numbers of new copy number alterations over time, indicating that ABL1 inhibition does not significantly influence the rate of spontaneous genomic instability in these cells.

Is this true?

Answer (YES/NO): NO